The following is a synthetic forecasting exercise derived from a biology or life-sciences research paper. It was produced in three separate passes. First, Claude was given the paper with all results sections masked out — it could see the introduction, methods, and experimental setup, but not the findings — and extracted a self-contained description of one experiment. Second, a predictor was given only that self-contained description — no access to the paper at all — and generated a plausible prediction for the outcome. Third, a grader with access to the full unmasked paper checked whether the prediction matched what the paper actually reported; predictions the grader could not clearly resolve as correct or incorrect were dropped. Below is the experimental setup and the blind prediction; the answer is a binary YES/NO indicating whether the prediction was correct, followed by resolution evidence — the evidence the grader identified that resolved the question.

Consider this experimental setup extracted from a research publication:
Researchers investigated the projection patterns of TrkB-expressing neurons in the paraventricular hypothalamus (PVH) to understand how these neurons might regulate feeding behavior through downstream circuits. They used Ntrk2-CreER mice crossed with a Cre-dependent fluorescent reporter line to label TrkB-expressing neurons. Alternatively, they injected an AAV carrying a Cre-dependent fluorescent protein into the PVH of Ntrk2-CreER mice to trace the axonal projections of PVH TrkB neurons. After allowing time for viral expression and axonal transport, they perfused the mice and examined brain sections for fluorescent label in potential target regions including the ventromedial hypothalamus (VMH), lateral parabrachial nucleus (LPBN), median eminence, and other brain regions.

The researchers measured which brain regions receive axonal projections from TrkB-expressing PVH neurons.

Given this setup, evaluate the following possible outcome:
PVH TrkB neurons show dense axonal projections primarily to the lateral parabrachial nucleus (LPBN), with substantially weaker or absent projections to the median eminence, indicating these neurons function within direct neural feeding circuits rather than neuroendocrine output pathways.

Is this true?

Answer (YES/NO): NO